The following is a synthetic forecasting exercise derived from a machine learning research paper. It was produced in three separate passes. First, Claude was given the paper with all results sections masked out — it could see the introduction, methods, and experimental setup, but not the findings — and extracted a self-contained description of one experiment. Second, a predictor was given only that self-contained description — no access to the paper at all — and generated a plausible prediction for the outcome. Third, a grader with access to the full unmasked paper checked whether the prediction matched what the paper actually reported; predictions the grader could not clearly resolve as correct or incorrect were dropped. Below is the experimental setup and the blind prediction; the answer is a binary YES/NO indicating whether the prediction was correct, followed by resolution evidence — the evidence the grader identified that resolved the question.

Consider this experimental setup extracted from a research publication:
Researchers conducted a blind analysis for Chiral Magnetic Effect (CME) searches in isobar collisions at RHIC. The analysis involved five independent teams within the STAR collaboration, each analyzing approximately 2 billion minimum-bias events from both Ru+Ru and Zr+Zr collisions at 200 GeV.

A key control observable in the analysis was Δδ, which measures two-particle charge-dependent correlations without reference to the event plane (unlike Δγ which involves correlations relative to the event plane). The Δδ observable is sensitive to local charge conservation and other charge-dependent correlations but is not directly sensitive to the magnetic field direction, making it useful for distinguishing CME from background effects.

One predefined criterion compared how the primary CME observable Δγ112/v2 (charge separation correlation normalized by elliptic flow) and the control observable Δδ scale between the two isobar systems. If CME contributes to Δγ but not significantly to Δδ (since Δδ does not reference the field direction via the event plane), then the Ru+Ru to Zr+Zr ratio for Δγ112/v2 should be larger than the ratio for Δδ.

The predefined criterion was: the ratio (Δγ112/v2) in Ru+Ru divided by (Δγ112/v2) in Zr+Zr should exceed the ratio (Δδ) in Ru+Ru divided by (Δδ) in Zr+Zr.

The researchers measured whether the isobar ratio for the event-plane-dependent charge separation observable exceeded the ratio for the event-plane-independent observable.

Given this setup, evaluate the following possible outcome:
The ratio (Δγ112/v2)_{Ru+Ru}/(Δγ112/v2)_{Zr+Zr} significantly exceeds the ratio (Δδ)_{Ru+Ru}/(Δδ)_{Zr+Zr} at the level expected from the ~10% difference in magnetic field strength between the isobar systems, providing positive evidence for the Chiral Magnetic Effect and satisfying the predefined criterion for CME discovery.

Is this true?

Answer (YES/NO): NO